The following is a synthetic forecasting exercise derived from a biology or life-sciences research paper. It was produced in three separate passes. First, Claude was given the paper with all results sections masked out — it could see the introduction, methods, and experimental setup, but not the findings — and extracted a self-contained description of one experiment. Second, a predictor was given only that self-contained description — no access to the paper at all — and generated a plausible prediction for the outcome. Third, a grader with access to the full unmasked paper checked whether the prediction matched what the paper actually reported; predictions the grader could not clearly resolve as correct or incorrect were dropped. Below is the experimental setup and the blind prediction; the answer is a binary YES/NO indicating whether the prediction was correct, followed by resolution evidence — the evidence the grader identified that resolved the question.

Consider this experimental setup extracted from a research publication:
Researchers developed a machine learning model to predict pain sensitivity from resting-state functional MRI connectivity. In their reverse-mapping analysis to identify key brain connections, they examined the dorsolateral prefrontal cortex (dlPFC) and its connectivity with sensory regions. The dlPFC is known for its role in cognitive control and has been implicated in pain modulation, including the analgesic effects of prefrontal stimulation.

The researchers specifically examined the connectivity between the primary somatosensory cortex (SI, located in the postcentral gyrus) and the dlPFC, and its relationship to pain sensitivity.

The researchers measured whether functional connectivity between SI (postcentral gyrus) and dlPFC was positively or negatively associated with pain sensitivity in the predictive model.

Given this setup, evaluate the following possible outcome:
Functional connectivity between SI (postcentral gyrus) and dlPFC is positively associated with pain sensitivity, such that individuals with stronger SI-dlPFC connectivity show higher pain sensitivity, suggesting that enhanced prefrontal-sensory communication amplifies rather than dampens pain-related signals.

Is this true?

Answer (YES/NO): YES